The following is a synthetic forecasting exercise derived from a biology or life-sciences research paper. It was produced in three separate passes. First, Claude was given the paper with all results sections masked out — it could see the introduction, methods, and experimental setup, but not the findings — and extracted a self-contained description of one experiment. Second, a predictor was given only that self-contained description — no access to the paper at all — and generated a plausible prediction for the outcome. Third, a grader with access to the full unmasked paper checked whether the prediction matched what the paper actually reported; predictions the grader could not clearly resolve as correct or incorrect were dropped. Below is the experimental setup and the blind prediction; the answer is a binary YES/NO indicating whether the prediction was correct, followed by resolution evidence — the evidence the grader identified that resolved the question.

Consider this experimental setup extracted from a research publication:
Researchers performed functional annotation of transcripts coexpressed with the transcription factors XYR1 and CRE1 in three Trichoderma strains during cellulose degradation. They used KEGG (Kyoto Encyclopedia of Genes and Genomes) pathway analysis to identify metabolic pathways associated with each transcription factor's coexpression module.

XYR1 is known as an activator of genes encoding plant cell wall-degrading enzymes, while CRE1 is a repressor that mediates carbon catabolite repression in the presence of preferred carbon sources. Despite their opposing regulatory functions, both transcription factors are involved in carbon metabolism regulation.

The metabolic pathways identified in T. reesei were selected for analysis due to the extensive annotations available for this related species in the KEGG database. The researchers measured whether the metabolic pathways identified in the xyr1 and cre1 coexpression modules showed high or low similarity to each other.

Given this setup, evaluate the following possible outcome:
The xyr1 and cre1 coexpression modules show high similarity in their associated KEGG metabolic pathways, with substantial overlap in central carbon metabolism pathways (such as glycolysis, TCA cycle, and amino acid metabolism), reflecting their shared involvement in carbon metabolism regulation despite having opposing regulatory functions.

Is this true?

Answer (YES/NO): YES